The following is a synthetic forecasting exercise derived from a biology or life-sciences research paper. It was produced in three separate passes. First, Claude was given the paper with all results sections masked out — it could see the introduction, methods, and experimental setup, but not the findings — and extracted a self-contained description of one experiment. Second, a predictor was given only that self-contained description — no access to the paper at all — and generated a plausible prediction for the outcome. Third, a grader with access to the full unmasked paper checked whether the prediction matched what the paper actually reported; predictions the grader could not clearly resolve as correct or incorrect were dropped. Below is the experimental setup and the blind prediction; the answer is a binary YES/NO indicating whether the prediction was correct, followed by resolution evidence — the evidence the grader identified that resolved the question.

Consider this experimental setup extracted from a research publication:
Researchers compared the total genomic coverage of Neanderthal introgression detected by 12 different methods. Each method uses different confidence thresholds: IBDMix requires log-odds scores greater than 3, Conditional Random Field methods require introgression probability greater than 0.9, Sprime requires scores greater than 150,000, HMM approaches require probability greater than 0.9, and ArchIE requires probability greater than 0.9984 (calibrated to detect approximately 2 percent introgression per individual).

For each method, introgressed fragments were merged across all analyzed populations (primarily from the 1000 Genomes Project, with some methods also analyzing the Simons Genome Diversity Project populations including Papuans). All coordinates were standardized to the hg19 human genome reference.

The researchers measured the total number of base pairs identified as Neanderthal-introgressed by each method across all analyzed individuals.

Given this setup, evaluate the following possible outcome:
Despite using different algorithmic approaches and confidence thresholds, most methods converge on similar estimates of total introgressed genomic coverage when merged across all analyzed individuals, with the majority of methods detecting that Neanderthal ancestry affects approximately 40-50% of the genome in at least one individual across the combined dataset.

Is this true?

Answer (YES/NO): NO